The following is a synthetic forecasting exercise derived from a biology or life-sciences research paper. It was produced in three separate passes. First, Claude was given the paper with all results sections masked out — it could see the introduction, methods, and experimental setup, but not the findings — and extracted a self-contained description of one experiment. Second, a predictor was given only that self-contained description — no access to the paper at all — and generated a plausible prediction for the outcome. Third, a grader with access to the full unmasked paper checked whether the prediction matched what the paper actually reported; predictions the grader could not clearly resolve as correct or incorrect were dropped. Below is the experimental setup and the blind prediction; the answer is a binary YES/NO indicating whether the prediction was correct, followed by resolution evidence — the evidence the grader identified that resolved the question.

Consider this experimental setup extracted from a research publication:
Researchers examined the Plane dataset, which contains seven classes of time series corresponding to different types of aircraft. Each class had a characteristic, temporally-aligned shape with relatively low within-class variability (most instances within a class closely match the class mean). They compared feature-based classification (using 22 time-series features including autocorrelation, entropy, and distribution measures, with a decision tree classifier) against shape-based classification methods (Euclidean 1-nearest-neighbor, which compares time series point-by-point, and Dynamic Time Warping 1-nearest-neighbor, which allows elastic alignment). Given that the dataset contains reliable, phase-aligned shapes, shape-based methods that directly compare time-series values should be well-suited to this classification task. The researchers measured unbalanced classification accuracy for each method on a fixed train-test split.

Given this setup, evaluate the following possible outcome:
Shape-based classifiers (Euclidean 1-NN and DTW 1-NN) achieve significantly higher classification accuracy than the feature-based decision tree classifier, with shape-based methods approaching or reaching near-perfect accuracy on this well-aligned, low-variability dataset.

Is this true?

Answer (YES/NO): YES